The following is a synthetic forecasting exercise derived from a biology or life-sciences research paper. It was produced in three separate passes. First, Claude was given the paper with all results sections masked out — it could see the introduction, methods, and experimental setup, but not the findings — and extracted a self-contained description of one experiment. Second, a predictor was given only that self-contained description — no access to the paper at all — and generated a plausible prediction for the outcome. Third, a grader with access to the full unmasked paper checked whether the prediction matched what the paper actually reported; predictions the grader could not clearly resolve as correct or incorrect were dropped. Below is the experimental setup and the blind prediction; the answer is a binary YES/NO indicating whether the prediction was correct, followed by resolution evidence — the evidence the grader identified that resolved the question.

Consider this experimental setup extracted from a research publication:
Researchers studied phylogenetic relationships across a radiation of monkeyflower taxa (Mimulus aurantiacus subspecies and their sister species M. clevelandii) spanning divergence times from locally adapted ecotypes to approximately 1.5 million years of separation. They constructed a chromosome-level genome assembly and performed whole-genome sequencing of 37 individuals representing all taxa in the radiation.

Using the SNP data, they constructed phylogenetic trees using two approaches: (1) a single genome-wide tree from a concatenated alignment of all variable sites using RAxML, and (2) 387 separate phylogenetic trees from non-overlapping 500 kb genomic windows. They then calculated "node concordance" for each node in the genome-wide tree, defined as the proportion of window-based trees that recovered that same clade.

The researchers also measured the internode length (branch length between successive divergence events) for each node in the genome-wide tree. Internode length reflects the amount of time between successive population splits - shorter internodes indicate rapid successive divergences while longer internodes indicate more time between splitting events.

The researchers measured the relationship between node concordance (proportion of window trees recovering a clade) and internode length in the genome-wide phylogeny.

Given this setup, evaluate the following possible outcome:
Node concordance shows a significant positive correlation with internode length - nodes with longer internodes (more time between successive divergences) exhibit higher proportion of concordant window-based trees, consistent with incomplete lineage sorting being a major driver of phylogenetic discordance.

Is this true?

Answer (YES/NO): YES